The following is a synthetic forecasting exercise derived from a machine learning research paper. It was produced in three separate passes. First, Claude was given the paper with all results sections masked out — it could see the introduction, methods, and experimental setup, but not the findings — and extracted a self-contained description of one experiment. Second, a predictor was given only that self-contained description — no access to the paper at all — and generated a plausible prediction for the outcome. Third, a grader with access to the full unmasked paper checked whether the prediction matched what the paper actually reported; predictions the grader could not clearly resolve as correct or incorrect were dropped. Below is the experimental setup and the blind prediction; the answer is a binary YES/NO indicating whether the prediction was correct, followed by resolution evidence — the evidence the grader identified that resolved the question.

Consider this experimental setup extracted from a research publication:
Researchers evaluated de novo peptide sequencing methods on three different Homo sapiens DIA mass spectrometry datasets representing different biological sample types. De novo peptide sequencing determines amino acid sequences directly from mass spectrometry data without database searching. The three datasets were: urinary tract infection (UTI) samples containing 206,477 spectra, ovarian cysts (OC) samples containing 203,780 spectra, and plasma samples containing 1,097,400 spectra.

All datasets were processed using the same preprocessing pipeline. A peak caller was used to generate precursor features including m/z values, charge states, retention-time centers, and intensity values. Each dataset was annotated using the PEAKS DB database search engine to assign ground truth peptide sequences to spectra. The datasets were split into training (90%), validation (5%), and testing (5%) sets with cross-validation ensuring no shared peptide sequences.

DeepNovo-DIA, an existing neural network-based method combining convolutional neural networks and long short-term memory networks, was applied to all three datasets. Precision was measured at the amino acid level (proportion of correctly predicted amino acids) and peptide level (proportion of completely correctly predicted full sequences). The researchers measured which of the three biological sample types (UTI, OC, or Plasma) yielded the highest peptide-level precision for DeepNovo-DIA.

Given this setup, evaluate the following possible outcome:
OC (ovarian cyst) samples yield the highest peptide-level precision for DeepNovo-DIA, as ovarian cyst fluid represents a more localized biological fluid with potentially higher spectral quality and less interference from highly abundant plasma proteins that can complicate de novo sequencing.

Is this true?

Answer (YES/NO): YES